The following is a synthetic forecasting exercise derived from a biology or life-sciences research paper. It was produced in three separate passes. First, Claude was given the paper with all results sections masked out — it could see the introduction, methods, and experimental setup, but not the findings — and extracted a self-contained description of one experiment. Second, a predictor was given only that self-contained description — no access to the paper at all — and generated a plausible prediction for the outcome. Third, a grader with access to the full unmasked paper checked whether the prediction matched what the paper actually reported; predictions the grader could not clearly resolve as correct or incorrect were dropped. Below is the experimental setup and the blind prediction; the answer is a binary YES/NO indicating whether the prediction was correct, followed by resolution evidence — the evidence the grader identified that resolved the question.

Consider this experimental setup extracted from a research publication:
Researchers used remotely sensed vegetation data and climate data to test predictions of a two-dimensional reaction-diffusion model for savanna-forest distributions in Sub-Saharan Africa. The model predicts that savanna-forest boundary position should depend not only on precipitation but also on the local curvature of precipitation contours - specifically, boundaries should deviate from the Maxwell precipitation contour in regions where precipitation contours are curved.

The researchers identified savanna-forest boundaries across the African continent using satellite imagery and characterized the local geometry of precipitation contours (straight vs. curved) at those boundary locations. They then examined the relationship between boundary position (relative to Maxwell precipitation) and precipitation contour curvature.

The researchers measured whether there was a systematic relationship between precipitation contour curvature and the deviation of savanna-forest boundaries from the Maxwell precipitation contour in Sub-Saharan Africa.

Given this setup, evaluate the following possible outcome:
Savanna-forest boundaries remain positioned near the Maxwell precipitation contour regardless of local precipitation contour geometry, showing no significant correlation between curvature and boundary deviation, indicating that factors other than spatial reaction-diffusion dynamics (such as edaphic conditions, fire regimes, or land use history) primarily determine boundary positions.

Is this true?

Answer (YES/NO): NO